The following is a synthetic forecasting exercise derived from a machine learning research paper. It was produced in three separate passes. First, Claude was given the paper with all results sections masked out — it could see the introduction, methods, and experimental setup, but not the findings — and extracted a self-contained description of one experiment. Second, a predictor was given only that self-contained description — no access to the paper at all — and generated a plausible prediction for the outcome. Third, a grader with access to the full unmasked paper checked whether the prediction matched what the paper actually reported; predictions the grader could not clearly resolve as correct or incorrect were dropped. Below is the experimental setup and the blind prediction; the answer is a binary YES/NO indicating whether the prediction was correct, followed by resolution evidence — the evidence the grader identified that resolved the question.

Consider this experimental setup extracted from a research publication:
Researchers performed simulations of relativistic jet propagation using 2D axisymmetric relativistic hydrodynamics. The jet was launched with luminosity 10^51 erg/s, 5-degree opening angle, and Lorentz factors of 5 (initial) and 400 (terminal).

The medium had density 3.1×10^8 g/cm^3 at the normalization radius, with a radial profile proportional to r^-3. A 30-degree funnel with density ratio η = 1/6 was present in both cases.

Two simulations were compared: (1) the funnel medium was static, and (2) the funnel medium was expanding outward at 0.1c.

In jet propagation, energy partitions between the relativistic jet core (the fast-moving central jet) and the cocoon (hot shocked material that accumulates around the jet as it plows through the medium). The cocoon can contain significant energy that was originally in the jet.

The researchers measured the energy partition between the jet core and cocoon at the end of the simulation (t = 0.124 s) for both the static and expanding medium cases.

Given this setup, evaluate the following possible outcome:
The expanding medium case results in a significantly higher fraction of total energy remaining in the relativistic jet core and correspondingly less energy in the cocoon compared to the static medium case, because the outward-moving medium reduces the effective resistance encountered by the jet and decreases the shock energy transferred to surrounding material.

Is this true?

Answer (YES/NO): NO